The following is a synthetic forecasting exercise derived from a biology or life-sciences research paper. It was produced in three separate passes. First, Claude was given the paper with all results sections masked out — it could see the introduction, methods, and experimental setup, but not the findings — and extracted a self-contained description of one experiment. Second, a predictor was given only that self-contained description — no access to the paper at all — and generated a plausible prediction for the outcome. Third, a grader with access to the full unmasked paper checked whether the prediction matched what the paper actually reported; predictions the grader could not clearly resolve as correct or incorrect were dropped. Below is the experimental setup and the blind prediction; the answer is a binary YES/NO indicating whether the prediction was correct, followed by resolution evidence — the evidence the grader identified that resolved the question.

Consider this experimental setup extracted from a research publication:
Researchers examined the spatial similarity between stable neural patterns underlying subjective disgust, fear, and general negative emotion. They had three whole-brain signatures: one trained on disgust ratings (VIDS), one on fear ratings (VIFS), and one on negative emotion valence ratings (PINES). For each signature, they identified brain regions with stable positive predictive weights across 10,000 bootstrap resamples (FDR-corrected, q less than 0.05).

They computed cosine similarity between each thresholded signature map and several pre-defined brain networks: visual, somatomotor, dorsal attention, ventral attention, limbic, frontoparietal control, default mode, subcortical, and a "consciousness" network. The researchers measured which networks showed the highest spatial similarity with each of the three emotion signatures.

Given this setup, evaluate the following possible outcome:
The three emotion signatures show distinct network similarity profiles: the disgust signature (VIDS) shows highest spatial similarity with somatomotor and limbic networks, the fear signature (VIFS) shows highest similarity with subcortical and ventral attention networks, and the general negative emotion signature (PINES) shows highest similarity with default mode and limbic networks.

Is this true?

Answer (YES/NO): NO